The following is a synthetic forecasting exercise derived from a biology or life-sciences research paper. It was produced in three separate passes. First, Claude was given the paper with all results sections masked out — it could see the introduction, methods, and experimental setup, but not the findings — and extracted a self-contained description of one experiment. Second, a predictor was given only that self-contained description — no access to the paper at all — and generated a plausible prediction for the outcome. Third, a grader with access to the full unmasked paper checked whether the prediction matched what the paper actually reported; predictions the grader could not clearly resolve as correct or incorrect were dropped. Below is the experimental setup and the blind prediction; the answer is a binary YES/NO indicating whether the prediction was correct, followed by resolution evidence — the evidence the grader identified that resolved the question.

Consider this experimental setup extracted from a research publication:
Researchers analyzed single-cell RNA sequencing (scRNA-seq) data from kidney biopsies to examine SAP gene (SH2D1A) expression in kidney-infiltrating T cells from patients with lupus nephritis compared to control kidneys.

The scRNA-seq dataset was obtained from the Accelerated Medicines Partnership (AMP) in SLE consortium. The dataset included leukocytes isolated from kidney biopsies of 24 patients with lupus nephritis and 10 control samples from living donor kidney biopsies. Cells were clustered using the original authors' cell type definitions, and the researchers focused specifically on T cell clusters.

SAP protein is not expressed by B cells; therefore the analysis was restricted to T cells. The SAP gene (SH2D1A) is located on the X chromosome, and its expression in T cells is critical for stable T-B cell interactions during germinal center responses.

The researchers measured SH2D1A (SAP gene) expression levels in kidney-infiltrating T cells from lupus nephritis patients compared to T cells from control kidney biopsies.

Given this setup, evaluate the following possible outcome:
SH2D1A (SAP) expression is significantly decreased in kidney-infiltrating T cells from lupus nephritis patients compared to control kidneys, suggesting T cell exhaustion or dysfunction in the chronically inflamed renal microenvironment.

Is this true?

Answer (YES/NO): NO